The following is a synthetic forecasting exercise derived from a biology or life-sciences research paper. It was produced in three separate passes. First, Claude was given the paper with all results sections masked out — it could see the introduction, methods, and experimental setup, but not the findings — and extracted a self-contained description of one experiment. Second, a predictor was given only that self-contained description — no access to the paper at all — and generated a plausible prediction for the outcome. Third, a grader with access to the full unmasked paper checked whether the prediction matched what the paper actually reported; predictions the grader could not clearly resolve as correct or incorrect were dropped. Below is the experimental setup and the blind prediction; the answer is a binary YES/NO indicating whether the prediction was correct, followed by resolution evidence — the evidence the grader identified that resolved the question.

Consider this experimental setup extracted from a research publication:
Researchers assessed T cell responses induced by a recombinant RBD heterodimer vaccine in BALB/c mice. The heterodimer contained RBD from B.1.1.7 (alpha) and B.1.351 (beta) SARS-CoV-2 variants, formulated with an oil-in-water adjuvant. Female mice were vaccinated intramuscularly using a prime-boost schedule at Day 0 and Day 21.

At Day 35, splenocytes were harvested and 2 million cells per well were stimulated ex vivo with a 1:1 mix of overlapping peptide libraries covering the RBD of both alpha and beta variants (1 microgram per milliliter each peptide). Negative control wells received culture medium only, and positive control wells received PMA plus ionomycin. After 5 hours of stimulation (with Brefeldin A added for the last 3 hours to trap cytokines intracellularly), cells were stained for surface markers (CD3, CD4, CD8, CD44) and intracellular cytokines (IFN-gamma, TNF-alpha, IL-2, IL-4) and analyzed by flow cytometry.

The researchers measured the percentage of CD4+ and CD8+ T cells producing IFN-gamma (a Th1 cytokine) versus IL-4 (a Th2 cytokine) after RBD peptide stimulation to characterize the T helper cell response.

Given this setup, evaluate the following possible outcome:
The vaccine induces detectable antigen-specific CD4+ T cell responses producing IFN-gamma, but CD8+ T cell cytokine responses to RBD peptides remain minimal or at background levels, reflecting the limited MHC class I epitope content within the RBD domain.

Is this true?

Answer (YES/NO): NO